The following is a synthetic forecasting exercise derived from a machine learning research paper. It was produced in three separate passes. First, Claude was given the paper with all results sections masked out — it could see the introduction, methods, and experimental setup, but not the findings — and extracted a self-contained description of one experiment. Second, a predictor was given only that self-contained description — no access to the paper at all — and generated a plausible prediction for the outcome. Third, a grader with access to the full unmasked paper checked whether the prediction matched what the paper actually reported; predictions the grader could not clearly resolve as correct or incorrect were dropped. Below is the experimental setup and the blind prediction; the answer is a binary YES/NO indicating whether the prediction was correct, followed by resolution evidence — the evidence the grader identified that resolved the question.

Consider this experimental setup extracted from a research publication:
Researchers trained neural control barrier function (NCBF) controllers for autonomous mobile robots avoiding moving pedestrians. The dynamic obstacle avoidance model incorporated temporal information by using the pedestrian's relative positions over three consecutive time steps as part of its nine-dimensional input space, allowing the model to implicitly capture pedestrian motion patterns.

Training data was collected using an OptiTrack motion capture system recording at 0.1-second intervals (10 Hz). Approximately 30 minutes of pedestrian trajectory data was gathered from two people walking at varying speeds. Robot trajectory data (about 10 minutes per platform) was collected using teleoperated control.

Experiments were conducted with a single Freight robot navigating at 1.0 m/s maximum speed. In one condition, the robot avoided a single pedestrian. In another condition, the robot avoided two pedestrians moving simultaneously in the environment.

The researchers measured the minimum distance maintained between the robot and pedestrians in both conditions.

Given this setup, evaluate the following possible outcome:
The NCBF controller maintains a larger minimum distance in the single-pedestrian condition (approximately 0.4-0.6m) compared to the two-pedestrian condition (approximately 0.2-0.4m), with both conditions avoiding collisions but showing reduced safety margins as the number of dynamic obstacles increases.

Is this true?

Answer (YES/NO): NO